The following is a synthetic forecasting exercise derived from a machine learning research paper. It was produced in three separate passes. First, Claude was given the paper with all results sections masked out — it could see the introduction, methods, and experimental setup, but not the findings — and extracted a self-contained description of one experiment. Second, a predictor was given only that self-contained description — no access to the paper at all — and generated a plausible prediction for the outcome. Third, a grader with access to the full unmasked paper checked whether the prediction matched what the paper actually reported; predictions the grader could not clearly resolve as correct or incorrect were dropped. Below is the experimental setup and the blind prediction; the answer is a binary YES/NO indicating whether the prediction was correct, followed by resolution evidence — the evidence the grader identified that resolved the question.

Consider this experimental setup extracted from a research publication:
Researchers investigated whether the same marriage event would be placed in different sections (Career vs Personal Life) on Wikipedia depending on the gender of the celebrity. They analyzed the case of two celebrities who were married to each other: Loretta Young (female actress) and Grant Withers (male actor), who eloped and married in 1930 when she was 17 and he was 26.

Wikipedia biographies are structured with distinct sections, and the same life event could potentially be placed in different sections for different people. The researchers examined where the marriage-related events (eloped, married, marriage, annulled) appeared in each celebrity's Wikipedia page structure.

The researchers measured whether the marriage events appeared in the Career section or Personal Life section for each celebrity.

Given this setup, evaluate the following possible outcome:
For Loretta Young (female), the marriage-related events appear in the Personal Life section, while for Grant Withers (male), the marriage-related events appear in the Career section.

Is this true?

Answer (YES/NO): NO